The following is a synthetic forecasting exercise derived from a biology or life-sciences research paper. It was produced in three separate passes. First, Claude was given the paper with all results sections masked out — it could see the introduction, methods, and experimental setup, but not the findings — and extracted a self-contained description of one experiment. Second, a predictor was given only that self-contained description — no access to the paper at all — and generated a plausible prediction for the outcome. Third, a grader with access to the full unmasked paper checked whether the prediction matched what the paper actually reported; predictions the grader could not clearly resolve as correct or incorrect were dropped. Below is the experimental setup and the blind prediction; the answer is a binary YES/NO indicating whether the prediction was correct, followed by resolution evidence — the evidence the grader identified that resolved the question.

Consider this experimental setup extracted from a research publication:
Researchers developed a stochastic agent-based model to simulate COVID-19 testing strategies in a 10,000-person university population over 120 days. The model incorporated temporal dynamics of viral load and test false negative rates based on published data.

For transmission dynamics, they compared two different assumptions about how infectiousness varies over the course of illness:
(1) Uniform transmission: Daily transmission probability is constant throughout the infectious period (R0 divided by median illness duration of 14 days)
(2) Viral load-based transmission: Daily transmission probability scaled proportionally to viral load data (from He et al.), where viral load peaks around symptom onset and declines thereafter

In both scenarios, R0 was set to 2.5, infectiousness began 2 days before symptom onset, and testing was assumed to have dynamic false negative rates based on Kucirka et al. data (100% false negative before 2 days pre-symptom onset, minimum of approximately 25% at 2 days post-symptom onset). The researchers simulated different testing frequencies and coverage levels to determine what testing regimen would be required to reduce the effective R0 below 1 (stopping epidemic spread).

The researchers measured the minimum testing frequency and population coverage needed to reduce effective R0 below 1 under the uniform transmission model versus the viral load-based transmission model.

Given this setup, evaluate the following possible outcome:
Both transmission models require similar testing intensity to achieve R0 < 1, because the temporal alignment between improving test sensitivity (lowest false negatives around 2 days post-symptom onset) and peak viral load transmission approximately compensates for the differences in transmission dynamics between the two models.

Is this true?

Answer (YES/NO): NO